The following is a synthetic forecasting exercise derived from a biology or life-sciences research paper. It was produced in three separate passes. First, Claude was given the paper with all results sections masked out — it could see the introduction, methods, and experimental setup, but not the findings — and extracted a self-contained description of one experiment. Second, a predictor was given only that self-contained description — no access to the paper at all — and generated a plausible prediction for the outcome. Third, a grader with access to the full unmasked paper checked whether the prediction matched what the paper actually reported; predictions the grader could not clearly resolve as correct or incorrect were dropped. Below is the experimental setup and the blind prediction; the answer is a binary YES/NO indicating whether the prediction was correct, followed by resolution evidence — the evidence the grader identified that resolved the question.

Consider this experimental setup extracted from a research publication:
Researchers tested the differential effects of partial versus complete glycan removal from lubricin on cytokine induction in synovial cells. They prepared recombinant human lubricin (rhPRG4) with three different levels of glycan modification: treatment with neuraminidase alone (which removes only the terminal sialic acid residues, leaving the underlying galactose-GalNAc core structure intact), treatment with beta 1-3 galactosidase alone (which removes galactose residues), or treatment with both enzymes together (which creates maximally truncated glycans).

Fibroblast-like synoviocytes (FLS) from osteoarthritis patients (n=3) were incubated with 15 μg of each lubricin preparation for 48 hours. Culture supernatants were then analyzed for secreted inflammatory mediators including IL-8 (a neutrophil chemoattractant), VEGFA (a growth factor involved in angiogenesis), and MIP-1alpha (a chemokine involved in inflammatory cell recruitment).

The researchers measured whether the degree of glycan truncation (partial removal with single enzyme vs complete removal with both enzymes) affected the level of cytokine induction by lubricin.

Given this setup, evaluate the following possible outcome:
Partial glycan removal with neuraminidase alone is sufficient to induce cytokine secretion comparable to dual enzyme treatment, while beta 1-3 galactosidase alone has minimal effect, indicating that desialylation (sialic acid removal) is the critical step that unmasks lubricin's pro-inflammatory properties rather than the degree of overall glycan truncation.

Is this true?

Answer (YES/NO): NO